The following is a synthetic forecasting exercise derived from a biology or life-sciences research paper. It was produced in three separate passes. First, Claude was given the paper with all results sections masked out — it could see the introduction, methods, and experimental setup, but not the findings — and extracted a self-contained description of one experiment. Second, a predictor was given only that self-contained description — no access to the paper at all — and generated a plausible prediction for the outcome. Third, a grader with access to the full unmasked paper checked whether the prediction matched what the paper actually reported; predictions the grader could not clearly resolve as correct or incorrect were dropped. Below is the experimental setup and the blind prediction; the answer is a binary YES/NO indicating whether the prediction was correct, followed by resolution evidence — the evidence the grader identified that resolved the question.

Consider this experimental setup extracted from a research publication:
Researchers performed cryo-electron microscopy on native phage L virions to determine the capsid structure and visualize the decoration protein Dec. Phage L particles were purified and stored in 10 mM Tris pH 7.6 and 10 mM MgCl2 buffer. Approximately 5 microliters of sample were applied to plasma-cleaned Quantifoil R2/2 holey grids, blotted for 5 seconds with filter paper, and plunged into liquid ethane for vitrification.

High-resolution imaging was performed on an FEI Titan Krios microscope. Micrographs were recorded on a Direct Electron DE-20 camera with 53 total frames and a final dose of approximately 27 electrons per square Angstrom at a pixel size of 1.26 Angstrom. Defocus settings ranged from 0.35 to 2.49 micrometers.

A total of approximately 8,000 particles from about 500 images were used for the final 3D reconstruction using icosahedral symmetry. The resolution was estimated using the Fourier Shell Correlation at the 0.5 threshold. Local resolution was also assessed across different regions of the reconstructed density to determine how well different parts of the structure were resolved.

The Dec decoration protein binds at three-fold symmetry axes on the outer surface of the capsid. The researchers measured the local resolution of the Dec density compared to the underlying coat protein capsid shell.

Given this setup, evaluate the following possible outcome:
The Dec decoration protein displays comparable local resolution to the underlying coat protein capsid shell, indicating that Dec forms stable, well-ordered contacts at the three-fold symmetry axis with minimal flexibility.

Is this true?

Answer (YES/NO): NO